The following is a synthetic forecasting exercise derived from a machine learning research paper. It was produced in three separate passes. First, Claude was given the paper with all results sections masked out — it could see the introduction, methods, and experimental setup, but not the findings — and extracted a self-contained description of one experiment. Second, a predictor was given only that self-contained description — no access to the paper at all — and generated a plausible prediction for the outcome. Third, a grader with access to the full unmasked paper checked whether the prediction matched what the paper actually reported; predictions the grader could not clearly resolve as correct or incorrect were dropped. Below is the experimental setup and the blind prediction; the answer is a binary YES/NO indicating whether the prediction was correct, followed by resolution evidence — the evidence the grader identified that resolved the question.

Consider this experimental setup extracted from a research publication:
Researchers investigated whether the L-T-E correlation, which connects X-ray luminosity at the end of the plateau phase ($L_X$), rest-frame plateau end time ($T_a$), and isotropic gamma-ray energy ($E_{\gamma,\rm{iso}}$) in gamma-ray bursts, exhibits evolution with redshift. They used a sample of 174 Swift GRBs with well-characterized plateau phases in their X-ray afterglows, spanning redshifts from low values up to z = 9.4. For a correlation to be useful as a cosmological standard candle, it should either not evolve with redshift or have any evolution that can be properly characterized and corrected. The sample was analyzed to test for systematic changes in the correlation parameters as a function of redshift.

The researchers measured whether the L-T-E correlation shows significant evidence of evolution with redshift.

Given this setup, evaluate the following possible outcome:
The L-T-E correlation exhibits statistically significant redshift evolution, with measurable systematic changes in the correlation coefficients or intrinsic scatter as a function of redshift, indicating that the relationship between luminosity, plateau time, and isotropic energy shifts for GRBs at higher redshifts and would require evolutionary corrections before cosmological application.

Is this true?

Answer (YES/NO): YES